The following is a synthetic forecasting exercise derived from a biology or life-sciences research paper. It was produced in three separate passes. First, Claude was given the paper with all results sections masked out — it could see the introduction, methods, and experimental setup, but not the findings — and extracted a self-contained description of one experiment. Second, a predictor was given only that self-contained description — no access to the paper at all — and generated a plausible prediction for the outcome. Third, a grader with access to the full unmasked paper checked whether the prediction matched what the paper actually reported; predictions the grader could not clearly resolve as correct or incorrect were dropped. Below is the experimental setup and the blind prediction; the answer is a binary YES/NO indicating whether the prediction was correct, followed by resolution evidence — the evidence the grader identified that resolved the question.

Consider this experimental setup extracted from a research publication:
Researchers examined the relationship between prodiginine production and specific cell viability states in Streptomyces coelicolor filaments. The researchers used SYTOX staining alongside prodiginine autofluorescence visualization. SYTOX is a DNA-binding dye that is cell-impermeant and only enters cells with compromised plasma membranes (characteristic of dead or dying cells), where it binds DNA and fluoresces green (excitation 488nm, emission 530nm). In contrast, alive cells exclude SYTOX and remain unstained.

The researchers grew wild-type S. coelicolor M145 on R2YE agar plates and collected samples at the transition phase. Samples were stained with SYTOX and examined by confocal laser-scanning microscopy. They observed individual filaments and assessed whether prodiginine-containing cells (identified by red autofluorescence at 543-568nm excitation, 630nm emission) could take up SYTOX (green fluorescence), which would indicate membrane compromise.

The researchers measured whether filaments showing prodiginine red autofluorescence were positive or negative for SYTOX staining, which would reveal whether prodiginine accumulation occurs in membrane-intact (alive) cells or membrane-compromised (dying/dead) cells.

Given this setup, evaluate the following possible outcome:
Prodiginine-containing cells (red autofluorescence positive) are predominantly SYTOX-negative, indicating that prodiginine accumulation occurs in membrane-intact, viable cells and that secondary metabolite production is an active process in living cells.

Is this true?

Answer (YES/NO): NO